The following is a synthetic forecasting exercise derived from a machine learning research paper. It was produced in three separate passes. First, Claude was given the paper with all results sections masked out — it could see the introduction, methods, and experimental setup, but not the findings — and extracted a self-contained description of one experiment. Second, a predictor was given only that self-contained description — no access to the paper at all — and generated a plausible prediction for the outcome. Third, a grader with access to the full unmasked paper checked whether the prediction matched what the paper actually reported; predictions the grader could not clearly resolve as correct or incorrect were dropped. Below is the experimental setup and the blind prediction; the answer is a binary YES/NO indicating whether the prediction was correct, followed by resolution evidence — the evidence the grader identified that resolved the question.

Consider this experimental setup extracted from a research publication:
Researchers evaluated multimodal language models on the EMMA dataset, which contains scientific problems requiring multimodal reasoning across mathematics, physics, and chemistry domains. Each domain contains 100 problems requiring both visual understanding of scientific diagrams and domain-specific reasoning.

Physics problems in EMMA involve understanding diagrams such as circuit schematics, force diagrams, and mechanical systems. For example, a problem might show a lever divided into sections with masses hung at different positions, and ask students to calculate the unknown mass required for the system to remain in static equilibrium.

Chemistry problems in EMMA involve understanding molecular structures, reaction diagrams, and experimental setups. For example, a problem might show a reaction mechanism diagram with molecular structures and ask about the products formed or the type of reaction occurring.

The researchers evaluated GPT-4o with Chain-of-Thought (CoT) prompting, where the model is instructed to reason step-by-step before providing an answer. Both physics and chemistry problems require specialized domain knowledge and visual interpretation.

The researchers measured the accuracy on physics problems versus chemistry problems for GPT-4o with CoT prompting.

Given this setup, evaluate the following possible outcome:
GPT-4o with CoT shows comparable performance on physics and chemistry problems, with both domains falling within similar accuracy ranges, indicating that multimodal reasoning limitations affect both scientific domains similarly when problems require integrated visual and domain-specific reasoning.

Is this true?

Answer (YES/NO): NO